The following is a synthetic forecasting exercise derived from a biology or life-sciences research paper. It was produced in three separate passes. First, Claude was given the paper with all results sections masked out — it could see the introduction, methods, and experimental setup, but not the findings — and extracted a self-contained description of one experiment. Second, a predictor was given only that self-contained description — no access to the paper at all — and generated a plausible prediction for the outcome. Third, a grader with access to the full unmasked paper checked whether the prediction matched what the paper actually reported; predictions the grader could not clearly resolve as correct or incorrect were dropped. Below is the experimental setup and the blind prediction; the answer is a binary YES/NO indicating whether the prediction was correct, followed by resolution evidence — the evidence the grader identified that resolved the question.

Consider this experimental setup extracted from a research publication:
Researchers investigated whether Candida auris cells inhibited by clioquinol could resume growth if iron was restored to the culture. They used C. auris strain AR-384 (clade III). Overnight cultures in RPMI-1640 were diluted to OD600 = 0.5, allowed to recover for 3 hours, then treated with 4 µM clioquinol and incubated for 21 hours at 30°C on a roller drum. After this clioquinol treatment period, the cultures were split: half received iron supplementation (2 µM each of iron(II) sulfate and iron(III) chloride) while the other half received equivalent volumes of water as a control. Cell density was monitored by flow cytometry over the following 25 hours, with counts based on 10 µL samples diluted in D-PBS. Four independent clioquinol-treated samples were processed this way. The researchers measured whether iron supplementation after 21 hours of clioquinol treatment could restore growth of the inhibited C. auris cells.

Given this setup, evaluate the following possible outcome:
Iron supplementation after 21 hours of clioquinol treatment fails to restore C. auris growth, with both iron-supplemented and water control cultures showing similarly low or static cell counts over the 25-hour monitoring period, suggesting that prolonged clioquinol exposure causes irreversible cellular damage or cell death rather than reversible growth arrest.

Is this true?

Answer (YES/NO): NO